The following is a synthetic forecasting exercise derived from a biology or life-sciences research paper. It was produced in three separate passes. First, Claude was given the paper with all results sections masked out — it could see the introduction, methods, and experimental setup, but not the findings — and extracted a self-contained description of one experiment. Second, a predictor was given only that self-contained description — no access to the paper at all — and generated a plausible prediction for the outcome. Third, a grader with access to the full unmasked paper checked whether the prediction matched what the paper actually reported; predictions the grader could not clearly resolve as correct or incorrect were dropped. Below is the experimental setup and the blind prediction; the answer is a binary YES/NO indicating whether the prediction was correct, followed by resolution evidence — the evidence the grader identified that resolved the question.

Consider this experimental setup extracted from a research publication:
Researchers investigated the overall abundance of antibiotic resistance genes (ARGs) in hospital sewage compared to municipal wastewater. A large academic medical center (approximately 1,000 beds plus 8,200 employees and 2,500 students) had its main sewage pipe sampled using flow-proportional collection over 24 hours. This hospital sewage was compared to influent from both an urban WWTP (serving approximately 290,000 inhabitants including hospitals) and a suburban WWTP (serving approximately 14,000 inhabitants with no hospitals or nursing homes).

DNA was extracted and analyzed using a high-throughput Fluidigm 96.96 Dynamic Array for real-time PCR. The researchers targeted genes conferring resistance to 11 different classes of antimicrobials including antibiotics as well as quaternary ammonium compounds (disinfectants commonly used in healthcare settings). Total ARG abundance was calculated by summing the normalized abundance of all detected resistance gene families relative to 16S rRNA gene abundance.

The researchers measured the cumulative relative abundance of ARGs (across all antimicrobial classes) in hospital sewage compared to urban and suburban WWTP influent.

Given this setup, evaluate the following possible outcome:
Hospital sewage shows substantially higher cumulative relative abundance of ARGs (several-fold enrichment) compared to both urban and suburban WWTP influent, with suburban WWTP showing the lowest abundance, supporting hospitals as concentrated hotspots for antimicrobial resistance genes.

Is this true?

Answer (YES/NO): NO